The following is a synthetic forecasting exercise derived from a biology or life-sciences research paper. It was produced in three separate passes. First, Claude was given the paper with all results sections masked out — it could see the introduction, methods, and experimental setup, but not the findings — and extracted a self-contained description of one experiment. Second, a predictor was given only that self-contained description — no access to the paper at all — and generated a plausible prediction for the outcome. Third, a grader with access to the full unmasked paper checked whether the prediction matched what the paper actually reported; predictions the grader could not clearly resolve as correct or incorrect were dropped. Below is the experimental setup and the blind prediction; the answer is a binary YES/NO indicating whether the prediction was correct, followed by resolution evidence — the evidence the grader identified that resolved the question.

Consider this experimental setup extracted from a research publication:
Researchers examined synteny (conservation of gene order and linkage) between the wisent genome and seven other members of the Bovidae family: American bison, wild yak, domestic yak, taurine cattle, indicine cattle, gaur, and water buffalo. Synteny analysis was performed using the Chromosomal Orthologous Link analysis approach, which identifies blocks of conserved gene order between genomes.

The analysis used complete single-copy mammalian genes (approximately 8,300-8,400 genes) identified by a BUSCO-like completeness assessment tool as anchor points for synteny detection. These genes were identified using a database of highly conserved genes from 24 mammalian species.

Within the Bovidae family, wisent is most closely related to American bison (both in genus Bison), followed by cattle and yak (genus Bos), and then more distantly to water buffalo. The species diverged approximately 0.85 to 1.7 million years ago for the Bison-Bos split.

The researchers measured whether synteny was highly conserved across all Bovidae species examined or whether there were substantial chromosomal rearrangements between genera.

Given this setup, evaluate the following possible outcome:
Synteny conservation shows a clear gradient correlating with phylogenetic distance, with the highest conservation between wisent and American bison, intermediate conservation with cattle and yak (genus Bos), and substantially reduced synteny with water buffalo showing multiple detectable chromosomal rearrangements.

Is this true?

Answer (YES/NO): NO